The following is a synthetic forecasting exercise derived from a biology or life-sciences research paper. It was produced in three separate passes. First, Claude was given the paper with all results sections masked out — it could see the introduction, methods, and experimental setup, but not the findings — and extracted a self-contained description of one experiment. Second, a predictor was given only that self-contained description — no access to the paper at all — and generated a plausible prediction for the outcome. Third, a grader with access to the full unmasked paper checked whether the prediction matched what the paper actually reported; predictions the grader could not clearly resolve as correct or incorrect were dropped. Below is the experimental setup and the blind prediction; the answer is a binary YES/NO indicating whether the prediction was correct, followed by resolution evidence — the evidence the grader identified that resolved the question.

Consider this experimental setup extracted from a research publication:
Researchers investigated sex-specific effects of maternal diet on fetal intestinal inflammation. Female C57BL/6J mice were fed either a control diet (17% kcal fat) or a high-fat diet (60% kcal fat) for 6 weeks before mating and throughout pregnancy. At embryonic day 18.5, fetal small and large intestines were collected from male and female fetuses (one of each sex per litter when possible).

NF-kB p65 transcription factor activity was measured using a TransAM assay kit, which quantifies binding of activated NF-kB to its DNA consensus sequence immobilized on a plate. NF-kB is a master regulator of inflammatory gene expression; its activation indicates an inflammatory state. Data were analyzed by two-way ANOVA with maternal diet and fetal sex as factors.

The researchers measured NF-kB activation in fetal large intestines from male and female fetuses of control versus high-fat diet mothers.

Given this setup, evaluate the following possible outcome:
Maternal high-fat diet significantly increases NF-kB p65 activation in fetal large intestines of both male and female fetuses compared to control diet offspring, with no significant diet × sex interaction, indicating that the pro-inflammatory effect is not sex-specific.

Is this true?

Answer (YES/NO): NO